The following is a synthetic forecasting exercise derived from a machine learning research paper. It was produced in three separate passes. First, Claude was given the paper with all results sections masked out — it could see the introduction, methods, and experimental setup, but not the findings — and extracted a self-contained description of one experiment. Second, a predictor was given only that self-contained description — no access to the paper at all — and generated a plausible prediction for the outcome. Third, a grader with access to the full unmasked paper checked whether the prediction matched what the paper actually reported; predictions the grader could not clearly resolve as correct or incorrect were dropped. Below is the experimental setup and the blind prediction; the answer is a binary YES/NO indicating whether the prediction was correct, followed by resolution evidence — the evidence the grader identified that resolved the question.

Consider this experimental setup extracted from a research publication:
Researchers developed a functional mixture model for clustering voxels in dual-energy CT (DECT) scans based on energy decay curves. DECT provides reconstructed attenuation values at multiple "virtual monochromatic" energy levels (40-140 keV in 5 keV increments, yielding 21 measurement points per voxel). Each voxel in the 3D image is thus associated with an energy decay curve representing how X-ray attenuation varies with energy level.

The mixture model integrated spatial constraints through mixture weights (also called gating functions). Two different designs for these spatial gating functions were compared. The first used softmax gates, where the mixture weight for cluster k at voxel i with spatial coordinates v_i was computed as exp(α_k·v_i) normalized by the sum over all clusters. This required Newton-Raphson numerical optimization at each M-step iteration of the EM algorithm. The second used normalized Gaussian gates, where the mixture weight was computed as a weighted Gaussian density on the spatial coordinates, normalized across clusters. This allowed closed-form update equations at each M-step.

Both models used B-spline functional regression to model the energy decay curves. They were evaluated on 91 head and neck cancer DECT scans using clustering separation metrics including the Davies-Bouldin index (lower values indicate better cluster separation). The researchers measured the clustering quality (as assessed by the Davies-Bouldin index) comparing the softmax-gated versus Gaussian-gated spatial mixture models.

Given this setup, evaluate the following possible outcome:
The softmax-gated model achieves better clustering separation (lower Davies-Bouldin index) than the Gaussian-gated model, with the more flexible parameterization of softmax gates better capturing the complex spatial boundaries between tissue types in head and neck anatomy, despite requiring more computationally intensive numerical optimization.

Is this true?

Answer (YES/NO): NO